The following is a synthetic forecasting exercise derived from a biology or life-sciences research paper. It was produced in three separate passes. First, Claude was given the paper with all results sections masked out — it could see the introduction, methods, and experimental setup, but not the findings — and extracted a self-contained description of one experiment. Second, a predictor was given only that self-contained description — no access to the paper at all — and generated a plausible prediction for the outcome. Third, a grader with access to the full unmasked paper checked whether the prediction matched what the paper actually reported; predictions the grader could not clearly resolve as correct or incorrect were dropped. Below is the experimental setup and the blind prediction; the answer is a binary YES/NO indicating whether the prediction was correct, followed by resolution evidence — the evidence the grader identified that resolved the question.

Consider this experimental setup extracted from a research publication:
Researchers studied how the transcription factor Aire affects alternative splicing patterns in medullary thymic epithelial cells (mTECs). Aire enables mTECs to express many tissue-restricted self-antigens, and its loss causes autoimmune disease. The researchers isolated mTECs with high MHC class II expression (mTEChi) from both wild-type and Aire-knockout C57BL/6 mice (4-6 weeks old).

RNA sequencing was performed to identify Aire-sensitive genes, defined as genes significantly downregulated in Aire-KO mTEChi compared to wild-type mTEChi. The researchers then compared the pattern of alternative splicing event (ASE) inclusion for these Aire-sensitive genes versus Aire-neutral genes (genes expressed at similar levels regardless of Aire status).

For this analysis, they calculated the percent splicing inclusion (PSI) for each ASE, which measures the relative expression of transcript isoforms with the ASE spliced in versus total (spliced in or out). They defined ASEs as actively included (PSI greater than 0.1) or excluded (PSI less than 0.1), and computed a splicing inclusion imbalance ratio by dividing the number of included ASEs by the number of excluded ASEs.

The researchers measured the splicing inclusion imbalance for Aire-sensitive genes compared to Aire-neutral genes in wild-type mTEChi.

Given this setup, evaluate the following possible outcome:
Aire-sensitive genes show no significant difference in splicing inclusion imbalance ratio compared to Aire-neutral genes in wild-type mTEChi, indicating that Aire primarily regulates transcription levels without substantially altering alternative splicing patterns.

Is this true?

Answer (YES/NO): NO